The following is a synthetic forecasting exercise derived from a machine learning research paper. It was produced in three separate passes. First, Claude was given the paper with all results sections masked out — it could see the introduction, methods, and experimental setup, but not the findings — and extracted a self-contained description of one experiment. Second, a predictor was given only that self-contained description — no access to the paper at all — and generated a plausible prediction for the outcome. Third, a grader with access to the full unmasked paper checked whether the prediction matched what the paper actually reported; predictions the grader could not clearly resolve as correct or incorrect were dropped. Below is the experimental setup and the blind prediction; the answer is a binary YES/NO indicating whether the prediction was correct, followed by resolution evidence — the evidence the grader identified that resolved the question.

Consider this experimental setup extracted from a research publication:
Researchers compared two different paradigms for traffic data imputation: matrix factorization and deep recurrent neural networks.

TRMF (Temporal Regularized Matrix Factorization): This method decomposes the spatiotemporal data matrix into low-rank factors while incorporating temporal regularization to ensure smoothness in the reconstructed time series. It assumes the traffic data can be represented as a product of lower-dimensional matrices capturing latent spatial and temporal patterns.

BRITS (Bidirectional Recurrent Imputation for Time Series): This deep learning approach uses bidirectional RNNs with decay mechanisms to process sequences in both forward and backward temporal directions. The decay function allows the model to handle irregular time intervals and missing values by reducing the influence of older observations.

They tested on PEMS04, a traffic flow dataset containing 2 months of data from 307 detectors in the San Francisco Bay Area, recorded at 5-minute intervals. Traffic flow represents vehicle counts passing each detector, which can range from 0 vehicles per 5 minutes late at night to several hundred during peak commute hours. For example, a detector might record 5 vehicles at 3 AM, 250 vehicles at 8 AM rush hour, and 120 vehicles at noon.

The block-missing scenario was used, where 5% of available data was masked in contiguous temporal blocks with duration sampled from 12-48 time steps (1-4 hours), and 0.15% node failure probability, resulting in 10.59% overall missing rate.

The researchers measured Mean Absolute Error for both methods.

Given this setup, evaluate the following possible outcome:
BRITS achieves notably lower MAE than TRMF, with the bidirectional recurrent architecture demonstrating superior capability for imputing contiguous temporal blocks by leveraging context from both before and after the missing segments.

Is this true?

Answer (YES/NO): YES